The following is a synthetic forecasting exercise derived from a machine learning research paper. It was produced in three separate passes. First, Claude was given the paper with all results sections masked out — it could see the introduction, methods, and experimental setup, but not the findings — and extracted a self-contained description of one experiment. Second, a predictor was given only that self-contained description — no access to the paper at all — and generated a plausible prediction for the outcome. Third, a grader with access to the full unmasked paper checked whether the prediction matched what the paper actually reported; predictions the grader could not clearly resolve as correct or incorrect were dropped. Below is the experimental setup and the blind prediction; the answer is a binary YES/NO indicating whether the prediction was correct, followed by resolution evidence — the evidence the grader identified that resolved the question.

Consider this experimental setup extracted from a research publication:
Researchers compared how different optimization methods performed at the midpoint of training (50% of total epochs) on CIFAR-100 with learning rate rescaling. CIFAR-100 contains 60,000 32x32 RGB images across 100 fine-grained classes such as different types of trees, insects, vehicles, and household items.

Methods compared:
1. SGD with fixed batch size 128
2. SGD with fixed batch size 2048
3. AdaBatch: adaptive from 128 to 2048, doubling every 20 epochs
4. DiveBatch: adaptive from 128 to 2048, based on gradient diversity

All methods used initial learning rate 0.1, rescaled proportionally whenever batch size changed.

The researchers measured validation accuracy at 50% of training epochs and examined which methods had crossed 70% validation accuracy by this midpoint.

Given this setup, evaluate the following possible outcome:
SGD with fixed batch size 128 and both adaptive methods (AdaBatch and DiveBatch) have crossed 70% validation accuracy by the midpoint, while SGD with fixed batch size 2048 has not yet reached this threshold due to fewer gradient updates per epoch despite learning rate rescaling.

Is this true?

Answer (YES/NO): NO